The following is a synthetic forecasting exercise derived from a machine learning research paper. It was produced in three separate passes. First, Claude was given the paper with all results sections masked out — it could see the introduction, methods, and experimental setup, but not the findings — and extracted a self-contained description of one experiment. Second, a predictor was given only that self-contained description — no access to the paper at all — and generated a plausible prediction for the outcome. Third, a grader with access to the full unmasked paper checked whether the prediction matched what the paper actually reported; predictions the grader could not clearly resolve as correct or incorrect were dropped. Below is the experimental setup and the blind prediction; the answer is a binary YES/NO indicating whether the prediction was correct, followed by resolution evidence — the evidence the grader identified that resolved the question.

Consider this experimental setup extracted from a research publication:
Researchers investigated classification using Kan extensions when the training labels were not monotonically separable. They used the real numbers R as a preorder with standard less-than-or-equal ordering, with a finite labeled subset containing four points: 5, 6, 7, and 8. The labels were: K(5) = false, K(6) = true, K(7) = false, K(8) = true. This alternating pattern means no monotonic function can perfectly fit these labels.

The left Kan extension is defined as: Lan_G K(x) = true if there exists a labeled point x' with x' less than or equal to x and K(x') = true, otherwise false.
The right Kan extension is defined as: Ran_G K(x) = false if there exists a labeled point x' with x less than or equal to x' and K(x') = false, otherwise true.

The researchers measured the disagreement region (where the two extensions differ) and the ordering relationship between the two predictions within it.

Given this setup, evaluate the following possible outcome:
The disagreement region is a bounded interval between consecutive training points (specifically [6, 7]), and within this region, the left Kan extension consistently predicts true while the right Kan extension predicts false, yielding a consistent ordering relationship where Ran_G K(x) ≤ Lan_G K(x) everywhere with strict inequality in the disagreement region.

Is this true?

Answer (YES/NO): YES